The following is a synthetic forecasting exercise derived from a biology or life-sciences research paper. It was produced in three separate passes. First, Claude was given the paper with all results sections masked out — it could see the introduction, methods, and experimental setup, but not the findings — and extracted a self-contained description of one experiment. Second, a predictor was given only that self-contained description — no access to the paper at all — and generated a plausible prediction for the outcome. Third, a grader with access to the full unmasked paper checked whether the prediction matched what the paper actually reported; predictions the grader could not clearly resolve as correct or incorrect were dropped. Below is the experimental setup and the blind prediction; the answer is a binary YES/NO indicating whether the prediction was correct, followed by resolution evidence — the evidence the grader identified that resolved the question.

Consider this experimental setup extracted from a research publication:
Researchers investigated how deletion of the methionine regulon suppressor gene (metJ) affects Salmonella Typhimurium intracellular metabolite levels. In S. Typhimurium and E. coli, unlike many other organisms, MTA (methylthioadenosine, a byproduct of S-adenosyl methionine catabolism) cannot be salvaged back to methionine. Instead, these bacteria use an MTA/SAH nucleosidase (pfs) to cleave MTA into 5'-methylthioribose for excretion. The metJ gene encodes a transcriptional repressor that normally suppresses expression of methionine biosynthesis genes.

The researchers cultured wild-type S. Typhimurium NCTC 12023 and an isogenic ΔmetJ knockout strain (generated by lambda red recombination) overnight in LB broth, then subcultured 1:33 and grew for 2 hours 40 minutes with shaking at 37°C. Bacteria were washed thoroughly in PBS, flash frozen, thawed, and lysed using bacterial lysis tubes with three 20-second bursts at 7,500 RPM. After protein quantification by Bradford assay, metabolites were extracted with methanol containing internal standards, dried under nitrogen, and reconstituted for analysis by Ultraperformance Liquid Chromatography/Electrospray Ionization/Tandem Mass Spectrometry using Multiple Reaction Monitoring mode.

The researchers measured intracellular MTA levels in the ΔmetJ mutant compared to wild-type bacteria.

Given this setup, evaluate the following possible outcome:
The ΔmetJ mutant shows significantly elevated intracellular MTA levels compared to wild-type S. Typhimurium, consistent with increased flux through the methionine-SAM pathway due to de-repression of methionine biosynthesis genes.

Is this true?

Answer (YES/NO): YES